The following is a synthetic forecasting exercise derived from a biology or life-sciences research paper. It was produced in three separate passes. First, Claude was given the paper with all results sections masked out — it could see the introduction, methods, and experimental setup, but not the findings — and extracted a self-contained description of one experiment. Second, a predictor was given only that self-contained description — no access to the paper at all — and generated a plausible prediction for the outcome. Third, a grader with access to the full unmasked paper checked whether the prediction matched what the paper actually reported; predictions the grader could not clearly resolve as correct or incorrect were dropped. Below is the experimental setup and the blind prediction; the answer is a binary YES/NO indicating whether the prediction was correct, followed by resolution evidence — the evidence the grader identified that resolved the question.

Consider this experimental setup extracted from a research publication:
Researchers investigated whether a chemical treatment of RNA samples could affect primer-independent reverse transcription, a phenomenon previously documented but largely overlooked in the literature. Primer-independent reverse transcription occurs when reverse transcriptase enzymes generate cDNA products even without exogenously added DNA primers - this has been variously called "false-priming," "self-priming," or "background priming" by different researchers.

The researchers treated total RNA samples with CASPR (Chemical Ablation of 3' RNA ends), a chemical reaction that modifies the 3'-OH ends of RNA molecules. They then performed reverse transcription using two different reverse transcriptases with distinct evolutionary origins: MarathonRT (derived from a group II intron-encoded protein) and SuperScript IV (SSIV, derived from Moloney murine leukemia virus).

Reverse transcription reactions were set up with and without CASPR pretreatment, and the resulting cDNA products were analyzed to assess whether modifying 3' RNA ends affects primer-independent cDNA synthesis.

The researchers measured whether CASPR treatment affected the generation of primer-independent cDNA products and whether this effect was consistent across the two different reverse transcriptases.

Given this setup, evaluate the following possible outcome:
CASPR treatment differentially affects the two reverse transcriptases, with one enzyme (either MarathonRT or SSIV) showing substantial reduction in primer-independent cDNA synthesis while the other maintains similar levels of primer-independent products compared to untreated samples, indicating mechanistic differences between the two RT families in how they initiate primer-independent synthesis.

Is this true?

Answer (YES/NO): NO